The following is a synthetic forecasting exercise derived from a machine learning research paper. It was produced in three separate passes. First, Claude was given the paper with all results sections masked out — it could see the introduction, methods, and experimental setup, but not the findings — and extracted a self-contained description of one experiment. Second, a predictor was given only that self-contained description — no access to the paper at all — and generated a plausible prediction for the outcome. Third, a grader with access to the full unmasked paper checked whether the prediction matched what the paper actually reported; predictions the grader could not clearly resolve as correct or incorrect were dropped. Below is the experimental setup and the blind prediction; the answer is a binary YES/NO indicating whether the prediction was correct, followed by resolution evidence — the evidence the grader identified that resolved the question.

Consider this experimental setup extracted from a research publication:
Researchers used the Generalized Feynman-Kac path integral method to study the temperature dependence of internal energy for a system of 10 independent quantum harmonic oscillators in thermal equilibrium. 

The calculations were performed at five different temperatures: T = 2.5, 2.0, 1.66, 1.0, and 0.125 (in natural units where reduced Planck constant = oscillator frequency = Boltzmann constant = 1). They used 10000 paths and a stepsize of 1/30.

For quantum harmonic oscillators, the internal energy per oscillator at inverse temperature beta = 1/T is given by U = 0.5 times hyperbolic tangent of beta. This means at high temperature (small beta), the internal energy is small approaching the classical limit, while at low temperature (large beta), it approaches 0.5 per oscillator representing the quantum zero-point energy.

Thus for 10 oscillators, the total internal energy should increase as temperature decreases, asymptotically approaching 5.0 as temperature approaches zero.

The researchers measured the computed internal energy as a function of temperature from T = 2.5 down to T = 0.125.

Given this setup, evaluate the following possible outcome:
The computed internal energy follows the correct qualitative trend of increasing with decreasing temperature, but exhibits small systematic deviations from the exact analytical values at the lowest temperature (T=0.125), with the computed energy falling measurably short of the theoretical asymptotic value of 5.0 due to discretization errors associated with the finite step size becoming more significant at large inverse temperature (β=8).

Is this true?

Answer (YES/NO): NO